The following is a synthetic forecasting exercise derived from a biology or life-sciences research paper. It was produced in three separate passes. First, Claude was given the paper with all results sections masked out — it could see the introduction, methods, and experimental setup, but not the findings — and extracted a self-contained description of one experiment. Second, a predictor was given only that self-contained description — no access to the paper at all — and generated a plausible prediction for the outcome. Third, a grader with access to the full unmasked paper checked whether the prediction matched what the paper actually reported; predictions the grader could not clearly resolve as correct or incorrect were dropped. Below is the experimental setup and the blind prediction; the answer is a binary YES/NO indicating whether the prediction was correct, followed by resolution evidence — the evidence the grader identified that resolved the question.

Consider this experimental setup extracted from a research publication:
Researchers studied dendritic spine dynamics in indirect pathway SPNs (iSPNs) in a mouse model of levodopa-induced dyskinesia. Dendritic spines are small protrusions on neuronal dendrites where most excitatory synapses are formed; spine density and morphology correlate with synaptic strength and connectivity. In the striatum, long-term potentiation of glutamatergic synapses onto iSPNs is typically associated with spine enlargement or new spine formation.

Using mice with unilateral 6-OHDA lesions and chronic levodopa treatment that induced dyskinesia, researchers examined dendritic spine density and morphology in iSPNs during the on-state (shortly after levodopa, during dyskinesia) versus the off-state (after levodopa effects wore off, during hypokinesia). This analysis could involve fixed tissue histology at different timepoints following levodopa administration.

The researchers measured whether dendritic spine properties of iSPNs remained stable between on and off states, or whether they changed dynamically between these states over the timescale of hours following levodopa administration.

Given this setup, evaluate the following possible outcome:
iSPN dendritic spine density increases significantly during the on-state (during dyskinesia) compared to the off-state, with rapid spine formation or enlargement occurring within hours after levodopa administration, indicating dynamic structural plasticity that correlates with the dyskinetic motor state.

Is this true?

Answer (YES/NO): NO